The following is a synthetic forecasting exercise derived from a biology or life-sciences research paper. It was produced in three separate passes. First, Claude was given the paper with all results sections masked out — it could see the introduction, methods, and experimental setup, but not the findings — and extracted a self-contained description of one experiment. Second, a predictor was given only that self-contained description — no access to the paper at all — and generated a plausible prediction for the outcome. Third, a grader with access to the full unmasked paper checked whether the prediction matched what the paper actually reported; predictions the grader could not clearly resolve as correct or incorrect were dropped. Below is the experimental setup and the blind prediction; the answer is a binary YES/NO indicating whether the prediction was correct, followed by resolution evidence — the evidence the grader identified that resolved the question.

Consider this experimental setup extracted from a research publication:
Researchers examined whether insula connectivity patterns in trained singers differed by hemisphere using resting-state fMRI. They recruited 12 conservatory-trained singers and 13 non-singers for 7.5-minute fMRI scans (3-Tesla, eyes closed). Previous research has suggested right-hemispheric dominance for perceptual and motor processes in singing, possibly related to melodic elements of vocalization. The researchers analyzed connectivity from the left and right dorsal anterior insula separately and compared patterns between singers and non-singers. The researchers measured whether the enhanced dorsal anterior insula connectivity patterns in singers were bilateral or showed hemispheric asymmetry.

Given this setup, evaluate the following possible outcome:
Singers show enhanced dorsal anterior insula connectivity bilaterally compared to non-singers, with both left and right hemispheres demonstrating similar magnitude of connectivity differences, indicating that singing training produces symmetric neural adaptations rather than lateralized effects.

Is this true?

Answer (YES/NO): NO